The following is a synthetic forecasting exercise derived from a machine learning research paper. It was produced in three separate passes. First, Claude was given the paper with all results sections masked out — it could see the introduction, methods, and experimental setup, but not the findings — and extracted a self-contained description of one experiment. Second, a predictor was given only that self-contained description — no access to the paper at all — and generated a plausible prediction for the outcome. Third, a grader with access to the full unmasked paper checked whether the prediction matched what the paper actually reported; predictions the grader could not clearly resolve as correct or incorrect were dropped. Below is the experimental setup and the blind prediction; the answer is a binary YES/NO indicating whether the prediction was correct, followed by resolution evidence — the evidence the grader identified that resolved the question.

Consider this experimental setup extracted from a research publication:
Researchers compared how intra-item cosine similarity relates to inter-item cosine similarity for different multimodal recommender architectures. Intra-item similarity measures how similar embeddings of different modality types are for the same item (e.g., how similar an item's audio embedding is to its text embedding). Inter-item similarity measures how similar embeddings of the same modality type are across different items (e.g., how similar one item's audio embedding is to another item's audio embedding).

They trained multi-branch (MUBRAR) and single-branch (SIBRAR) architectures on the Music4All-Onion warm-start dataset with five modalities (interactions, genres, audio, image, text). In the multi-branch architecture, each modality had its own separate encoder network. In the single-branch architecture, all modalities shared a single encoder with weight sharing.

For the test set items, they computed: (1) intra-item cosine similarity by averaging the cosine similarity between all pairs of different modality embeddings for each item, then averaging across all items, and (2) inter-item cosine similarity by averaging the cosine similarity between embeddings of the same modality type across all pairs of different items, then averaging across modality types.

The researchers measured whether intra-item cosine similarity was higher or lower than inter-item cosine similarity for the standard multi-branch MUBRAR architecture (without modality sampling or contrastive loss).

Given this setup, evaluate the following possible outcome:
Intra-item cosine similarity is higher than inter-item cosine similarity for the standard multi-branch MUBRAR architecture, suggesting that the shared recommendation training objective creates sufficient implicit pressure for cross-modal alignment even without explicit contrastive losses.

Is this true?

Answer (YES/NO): NO